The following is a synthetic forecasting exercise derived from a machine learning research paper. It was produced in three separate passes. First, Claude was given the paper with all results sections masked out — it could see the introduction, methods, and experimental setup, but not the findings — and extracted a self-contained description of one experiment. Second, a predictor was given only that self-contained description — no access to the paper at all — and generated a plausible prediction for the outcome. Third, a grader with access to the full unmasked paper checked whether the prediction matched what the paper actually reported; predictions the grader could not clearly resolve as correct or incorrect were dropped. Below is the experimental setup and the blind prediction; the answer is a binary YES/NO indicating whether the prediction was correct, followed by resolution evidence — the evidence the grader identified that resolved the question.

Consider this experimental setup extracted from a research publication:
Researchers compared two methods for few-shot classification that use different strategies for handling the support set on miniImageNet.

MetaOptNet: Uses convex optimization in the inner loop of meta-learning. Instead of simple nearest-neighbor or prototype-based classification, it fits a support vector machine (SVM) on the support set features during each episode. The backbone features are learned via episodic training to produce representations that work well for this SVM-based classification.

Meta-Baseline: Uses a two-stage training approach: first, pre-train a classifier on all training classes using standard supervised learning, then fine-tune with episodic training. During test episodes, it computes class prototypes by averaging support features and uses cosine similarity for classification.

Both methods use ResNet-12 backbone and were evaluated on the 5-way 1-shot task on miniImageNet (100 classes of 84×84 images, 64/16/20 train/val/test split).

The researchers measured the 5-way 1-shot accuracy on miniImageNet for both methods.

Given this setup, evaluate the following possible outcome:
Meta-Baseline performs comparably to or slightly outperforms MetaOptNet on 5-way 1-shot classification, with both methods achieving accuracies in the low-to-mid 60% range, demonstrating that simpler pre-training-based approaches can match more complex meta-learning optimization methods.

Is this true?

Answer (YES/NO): YES